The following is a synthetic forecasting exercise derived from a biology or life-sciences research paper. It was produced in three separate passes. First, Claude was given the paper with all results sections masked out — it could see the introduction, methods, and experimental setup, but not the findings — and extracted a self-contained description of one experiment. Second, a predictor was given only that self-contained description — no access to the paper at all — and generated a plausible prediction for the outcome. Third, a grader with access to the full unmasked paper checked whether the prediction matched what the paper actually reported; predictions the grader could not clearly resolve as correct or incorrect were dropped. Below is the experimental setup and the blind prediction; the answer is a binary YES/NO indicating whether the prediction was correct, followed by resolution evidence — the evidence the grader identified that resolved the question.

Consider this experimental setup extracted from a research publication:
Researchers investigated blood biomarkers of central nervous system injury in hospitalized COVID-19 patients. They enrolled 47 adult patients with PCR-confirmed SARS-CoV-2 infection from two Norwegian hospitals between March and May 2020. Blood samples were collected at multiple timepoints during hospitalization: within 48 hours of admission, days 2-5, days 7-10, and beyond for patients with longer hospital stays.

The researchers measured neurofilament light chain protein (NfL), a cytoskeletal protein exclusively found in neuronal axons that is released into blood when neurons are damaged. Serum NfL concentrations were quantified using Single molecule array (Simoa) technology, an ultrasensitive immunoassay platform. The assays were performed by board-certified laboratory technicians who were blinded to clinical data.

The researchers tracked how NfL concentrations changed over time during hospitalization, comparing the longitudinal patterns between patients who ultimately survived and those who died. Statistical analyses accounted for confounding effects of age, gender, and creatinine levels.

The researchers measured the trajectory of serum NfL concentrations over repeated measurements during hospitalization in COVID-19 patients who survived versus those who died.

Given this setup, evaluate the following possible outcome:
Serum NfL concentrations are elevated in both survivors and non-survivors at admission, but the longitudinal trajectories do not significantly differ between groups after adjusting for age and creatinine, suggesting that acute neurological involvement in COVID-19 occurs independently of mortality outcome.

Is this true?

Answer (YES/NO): NO